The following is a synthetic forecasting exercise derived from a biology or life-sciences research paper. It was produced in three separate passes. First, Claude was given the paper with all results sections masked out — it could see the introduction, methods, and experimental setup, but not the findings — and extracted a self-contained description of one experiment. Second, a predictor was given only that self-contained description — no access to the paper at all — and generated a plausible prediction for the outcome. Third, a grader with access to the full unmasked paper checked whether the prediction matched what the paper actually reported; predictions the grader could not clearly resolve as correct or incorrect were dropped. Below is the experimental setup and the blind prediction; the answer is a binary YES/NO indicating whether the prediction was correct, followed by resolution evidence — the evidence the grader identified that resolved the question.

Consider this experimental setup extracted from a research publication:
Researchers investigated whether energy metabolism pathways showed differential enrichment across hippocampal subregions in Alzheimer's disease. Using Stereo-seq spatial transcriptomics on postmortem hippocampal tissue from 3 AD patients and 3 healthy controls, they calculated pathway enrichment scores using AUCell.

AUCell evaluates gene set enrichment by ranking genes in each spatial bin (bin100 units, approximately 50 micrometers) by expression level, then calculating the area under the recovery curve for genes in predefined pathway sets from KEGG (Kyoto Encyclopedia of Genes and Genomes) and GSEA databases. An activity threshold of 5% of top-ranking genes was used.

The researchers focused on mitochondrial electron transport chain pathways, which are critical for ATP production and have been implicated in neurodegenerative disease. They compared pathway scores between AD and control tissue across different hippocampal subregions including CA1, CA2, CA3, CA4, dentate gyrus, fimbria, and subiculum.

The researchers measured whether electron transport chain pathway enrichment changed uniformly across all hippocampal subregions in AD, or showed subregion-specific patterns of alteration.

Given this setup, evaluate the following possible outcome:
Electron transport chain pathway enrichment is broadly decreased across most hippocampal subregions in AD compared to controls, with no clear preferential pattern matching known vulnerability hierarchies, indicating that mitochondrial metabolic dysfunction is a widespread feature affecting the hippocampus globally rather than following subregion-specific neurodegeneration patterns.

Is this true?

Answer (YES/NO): NO